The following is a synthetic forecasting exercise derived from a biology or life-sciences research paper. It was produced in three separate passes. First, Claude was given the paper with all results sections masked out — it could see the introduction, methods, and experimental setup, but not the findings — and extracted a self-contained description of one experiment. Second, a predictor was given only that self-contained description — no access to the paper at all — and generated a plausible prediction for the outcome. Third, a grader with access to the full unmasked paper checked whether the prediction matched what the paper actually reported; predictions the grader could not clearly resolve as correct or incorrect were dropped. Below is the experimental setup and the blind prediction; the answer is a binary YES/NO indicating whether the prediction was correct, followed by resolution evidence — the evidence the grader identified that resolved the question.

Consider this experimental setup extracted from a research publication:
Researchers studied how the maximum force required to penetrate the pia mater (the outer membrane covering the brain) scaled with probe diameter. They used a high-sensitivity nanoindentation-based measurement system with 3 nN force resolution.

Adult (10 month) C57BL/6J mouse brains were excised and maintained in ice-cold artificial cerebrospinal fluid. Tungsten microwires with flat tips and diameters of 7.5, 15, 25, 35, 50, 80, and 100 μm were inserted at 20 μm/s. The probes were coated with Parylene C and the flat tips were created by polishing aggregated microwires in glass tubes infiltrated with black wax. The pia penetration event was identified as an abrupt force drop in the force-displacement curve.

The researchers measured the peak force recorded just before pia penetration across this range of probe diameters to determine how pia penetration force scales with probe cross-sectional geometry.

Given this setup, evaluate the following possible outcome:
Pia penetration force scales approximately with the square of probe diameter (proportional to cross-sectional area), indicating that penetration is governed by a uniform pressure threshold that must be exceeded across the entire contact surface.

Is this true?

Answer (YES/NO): NO